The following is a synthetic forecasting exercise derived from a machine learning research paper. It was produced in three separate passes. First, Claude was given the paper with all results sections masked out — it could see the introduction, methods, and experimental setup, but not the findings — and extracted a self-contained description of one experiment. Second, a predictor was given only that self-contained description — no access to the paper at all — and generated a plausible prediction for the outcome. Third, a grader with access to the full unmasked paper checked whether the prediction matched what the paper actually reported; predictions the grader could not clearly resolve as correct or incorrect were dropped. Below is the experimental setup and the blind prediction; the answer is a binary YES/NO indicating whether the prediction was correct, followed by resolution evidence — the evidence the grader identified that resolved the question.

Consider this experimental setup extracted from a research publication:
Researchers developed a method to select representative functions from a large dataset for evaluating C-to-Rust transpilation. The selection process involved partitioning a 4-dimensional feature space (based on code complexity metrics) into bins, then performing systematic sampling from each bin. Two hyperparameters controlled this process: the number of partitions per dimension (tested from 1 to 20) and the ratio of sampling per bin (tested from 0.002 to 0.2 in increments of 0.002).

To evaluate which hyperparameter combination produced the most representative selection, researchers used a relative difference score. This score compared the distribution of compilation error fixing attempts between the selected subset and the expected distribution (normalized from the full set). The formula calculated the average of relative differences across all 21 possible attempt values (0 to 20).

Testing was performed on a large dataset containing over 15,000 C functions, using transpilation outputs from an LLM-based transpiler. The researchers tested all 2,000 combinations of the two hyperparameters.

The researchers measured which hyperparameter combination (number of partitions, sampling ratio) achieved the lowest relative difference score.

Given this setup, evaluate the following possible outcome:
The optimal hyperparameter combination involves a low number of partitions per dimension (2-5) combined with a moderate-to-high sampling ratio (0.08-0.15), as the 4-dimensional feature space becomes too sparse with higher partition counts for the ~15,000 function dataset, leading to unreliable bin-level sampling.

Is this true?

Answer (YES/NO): NO